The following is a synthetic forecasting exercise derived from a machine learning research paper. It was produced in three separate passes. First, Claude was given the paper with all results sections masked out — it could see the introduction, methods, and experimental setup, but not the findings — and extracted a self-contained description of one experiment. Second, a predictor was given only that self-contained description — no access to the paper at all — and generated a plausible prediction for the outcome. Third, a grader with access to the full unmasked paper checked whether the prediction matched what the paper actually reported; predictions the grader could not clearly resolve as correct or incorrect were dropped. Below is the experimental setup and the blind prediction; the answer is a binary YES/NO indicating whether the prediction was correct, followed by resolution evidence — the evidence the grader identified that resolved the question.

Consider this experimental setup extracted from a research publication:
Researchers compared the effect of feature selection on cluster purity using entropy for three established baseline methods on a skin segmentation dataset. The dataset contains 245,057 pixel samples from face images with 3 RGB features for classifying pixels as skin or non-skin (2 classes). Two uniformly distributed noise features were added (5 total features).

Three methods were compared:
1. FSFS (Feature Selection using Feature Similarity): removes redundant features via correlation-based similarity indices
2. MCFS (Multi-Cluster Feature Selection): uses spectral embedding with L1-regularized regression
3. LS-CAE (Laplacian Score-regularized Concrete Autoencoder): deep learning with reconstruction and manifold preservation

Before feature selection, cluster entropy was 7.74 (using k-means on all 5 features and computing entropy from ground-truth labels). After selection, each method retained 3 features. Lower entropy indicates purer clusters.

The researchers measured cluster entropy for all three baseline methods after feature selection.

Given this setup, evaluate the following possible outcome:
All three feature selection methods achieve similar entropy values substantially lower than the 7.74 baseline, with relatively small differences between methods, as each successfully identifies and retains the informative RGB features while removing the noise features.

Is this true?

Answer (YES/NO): NO